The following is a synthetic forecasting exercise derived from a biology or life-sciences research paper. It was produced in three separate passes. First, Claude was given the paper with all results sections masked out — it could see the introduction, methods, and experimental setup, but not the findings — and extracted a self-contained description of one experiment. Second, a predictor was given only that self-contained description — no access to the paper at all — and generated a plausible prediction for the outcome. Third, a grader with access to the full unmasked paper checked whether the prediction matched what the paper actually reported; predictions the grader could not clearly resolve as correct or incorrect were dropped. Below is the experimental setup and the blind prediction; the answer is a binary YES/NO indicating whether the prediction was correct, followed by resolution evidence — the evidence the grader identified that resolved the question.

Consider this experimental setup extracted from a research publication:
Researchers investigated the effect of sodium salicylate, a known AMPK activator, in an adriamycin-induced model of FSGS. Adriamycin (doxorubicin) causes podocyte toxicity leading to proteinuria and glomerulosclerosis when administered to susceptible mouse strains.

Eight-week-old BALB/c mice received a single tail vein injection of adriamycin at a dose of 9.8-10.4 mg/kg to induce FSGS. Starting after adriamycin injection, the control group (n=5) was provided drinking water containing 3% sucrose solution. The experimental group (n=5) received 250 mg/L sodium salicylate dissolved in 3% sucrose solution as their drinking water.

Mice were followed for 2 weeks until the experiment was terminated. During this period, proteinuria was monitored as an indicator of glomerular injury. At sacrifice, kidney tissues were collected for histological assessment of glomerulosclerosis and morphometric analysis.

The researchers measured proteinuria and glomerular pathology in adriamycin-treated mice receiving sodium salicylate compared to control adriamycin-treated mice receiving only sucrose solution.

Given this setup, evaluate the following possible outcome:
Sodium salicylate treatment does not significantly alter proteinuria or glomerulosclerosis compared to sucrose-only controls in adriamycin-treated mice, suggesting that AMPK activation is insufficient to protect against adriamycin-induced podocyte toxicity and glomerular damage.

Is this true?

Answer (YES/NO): NO